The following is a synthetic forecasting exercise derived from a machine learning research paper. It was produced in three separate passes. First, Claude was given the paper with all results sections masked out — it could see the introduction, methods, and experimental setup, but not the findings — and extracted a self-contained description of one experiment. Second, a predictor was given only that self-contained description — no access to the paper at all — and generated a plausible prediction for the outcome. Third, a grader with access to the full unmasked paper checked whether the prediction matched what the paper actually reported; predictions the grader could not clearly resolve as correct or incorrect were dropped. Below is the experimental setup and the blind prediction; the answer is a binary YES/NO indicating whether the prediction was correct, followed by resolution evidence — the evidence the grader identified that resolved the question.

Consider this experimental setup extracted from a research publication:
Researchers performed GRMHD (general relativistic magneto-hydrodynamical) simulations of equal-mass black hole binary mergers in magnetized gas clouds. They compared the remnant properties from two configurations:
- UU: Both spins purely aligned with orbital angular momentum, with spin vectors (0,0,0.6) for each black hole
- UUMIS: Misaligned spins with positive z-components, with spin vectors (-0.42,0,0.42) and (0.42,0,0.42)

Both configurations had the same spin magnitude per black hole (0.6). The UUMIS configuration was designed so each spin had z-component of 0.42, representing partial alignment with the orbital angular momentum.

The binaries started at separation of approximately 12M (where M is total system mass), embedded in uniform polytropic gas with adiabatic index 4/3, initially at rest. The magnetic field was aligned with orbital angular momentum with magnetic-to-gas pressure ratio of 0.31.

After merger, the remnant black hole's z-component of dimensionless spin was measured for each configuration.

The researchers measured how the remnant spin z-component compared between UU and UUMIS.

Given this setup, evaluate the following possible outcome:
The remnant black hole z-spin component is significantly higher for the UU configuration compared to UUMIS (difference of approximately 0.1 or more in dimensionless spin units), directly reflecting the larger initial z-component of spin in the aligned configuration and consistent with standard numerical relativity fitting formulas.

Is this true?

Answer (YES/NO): NO